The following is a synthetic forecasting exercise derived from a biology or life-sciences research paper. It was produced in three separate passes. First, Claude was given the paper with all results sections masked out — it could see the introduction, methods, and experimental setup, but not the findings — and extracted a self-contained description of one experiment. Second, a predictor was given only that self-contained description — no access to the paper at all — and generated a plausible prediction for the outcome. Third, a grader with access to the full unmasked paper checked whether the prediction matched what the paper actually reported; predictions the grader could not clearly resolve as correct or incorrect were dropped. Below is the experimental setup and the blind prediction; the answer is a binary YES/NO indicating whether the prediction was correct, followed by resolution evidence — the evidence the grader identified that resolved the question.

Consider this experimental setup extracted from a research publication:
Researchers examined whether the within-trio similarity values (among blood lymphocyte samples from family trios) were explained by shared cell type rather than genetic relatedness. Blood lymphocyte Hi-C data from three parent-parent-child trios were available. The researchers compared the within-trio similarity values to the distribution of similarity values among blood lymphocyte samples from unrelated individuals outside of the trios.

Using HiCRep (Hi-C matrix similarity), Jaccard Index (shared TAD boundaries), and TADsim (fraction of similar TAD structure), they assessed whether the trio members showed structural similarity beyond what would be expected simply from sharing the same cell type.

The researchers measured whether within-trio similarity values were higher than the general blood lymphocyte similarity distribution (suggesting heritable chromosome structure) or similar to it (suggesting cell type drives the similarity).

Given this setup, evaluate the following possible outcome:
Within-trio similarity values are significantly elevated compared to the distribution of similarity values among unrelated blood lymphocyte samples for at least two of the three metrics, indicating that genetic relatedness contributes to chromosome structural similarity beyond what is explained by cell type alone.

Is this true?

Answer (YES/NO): NO